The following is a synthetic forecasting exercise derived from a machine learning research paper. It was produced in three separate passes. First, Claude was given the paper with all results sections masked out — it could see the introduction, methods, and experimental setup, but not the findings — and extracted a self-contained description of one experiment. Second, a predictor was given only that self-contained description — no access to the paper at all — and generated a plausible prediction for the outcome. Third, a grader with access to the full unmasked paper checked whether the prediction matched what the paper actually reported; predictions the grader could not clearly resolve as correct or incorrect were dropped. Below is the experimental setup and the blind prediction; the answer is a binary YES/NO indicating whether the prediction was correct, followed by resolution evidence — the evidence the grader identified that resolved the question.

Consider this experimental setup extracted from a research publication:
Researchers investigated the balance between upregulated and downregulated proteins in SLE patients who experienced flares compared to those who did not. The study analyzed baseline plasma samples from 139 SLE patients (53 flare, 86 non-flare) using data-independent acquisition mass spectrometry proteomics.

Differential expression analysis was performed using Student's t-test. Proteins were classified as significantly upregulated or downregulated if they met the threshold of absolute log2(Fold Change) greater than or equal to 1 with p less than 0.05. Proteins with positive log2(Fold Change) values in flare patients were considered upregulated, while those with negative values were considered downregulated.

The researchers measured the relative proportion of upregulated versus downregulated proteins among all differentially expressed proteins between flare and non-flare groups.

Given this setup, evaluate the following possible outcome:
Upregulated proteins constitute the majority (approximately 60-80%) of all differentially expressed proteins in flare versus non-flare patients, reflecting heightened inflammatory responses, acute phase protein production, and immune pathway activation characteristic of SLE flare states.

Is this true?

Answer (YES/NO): YES